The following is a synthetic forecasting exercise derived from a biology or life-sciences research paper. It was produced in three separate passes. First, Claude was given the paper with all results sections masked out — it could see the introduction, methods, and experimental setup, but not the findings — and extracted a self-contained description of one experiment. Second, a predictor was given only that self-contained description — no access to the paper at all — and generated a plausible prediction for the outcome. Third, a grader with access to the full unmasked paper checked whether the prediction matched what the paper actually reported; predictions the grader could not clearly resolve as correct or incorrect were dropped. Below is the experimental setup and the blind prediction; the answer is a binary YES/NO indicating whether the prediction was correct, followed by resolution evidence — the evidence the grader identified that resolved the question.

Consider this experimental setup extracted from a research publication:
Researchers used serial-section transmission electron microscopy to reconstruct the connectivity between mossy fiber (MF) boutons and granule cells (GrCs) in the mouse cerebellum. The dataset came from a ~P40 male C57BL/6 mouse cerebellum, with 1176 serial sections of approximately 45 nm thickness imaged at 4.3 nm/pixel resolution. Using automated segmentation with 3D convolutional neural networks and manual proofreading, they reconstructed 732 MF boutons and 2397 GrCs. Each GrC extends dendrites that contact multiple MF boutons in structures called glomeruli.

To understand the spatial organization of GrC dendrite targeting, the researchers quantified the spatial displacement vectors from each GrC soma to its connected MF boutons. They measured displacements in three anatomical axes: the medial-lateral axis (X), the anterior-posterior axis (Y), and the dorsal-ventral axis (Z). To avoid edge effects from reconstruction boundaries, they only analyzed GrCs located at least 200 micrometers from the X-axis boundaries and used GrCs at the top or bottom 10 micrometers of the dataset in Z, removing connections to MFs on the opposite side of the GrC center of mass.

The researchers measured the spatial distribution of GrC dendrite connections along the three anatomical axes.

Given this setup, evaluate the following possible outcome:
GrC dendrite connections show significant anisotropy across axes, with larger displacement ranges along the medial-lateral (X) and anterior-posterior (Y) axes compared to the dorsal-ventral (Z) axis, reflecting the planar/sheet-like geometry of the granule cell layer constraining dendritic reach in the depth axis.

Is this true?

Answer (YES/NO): NO